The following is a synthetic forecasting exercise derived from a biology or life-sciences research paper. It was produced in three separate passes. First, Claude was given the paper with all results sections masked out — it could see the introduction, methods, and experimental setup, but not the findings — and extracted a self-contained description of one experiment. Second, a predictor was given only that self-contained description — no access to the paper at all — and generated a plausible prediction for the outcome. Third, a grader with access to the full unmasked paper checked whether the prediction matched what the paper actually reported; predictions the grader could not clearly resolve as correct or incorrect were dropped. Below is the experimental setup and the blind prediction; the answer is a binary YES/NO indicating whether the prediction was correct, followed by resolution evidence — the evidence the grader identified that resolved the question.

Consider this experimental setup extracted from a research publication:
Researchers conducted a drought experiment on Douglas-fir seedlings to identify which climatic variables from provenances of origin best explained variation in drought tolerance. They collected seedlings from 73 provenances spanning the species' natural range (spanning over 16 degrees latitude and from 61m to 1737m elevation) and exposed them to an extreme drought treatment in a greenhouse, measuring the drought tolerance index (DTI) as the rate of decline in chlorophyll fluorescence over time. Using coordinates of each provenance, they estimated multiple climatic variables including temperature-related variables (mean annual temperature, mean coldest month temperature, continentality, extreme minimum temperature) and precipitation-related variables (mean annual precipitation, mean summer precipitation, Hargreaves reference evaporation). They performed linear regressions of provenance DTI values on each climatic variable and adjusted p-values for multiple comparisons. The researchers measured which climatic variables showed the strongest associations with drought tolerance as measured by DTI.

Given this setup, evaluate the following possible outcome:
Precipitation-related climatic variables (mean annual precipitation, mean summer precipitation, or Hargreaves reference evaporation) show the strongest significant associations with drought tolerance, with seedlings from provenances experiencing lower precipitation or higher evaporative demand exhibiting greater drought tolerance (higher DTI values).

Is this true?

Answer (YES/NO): NO